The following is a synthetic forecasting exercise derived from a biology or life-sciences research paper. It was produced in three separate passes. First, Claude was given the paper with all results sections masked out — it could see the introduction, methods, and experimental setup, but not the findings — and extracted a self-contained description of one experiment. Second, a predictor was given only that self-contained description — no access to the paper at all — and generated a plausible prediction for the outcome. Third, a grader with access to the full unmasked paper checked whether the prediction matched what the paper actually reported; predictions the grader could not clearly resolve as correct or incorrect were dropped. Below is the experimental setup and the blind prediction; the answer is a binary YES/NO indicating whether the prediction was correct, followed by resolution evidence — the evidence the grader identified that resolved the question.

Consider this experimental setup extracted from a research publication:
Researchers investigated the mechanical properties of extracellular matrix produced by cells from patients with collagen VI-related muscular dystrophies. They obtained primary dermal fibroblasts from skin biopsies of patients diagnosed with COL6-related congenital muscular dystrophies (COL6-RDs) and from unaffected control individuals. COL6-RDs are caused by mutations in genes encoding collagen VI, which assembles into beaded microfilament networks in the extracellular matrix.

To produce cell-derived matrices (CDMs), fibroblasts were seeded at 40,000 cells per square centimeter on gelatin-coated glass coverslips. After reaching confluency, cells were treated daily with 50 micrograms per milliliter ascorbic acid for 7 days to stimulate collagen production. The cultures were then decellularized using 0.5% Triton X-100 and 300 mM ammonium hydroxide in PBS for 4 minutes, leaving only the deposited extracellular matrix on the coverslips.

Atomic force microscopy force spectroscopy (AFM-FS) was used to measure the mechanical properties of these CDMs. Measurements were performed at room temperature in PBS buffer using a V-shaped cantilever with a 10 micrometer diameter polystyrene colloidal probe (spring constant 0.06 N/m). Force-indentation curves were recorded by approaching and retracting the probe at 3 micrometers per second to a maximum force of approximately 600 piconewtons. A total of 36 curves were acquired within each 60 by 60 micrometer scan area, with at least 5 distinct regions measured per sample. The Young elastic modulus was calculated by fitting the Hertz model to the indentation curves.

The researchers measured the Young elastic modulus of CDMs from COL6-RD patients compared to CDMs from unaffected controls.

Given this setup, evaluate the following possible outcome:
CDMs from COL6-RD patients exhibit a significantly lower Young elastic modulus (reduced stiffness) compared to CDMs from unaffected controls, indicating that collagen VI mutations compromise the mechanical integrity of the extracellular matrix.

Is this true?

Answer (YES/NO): NO